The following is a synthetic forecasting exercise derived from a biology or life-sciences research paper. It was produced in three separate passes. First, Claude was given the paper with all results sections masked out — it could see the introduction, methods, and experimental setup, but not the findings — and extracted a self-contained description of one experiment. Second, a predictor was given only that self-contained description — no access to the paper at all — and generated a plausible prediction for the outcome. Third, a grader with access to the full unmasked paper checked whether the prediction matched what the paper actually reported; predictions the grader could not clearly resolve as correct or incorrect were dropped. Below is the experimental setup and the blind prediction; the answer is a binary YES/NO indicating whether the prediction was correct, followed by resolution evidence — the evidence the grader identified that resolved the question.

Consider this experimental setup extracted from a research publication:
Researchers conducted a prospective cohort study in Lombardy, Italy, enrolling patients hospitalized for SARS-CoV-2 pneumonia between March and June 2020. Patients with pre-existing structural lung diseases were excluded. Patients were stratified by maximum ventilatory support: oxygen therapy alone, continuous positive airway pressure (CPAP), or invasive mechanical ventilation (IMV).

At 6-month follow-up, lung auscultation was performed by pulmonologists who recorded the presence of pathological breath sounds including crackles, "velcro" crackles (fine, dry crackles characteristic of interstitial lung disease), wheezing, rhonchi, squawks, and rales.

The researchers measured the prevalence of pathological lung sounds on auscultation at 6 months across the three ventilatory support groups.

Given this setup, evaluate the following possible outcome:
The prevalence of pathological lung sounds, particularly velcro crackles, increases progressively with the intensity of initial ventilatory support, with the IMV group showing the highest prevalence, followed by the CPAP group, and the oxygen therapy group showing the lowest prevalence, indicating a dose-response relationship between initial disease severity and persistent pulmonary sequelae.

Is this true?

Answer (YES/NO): NO